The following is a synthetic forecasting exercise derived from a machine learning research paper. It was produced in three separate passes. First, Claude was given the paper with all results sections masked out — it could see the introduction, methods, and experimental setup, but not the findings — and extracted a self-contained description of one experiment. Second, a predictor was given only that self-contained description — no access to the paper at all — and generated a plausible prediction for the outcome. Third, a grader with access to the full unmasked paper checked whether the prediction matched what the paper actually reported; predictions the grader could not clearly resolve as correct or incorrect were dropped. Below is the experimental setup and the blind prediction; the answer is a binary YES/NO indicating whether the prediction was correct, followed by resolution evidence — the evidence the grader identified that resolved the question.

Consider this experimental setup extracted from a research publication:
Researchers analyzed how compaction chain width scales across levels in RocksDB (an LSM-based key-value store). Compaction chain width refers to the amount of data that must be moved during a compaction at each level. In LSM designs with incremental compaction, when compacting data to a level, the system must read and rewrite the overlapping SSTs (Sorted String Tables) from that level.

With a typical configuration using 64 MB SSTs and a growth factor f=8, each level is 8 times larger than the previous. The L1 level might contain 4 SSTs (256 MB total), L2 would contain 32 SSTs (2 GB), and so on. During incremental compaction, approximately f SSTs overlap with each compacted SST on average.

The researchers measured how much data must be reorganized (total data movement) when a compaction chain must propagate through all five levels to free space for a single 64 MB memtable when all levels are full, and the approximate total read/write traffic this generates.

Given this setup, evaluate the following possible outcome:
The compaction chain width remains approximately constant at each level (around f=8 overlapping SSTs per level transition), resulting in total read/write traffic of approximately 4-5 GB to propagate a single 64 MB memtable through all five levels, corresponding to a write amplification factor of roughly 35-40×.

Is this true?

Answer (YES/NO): NO